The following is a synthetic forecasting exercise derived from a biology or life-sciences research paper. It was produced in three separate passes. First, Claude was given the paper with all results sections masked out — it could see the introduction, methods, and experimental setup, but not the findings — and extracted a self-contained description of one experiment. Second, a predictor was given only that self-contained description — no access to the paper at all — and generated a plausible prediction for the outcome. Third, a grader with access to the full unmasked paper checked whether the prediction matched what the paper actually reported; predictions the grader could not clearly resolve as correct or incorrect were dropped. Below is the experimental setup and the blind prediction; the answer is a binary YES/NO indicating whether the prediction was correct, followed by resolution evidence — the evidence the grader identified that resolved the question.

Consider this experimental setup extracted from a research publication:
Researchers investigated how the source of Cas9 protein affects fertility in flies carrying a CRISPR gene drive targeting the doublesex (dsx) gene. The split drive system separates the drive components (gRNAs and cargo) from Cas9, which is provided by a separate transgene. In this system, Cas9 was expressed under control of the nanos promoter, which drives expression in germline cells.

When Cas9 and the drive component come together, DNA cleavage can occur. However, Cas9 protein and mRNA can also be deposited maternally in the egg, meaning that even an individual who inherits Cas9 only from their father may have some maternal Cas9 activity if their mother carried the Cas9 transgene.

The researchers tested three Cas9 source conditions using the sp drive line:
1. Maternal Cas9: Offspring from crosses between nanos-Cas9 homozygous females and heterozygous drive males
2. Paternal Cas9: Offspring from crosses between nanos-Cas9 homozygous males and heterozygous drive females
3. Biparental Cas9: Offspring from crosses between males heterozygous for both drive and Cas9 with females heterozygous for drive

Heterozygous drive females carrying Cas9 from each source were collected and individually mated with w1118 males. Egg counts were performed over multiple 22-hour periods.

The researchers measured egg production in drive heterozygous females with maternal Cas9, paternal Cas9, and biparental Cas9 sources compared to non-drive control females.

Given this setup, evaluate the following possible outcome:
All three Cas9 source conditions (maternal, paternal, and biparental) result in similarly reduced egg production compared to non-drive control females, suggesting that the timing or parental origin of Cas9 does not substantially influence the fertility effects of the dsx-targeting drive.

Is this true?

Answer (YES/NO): NO